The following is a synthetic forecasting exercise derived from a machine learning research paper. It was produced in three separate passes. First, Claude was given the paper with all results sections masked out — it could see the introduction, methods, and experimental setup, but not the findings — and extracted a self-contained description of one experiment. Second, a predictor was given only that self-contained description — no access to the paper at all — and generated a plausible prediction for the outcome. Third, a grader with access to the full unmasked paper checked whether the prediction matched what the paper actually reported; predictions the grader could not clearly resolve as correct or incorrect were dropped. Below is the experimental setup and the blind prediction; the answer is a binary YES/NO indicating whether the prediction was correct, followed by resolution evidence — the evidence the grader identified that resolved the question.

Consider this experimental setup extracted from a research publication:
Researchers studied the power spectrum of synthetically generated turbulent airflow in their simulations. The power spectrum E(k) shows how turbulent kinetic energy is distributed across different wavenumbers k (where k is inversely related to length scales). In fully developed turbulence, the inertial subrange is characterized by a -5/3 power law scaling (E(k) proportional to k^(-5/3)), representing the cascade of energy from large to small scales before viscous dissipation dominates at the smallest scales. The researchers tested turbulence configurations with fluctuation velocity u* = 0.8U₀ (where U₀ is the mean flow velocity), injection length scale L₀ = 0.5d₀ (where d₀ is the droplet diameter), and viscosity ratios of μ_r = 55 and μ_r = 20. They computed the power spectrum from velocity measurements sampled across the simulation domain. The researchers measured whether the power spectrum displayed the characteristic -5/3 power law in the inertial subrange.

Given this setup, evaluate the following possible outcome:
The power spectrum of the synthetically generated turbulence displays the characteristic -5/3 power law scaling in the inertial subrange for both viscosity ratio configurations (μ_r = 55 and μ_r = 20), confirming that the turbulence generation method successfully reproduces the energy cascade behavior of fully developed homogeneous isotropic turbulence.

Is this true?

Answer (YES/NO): YES